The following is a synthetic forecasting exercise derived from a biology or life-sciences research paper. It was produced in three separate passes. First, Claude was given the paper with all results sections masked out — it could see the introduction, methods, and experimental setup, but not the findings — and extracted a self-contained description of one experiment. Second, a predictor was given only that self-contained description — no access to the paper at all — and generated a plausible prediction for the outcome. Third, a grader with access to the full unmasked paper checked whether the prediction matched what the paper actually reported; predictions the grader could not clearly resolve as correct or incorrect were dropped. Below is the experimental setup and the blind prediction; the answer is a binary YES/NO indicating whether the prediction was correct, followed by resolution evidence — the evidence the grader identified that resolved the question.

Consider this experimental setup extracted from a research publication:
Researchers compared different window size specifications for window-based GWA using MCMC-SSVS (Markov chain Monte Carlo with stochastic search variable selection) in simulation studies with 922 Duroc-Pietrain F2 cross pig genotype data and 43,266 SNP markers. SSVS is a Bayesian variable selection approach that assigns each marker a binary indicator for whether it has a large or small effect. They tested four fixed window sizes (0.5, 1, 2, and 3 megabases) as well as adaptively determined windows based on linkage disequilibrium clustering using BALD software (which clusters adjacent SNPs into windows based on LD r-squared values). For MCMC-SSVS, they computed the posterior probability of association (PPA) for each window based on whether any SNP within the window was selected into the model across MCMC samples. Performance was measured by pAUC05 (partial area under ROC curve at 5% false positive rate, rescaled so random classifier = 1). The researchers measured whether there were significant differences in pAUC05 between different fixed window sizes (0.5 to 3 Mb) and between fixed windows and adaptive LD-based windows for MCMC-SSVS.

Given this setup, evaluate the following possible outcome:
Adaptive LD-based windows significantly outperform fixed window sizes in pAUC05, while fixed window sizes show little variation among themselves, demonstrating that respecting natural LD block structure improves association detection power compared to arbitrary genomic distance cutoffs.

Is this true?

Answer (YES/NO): YES